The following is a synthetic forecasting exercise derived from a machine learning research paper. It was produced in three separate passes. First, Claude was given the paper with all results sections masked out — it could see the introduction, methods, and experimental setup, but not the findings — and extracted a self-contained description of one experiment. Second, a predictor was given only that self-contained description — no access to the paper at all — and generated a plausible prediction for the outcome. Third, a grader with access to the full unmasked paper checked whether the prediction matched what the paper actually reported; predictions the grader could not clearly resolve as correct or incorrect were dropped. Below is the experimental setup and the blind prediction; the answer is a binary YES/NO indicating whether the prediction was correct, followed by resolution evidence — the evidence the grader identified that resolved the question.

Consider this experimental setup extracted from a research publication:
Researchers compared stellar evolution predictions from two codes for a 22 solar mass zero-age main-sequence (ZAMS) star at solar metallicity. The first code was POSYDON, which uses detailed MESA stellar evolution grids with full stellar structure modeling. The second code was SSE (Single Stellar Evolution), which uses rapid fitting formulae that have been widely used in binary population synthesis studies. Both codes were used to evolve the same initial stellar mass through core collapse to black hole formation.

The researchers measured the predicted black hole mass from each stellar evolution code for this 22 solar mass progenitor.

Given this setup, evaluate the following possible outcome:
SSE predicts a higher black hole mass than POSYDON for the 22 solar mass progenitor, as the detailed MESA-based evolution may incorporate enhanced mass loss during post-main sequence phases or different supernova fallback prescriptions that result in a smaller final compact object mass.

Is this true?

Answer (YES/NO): NO